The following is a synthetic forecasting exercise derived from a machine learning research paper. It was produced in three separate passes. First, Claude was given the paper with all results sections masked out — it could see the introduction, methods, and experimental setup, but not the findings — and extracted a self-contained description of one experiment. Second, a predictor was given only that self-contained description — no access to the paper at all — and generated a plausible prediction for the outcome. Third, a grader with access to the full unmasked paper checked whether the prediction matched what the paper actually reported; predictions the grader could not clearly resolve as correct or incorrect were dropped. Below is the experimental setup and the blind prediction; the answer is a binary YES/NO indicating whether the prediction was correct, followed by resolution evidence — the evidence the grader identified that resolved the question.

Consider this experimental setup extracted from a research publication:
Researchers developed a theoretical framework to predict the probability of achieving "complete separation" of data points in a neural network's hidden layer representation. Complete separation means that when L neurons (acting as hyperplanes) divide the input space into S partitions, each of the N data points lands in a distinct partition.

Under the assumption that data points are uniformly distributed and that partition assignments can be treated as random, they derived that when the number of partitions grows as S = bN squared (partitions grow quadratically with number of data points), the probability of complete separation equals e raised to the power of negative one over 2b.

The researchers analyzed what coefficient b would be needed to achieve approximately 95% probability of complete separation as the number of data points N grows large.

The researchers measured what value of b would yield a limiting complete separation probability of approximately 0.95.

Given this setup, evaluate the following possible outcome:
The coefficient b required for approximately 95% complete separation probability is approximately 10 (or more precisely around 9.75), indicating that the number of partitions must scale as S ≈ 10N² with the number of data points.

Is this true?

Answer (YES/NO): YES